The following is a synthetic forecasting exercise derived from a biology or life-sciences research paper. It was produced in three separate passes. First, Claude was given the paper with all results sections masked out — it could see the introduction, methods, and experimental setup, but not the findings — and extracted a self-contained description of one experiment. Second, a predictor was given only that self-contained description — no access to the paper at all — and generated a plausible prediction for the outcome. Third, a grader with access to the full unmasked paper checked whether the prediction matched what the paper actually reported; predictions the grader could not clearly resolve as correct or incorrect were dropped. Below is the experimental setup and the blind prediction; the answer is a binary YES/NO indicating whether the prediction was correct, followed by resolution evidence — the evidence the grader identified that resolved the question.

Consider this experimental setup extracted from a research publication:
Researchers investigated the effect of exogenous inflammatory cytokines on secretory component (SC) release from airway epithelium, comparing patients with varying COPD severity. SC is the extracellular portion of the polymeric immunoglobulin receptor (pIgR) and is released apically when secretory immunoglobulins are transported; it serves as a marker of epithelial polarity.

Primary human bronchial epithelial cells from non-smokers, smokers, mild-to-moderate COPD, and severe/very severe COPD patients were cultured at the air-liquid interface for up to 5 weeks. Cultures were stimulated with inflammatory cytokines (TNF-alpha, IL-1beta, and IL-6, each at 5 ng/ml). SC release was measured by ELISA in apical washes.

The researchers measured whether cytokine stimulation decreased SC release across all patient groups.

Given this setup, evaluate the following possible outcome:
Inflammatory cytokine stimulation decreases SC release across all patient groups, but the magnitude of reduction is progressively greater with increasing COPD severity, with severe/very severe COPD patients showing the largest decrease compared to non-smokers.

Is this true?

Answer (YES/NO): NO